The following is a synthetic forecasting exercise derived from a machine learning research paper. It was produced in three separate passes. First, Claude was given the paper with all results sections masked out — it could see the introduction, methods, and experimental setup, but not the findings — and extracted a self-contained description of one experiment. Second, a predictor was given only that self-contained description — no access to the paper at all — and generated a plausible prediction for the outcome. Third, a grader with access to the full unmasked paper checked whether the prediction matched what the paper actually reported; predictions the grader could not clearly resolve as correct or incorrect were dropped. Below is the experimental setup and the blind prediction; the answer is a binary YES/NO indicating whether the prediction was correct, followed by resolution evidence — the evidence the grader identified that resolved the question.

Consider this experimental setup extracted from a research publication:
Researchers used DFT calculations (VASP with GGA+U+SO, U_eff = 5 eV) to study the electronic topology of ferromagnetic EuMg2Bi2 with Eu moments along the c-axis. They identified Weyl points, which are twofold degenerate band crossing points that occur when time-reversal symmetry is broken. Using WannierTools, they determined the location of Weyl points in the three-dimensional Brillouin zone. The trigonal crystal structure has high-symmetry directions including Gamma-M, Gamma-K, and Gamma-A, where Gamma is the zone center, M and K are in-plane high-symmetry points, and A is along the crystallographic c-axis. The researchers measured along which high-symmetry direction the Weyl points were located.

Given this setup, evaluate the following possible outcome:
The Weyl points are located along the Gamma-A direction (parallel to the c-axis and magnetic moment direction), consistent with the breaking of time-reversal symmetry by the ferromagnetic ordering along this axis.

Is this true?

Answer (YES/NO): YES